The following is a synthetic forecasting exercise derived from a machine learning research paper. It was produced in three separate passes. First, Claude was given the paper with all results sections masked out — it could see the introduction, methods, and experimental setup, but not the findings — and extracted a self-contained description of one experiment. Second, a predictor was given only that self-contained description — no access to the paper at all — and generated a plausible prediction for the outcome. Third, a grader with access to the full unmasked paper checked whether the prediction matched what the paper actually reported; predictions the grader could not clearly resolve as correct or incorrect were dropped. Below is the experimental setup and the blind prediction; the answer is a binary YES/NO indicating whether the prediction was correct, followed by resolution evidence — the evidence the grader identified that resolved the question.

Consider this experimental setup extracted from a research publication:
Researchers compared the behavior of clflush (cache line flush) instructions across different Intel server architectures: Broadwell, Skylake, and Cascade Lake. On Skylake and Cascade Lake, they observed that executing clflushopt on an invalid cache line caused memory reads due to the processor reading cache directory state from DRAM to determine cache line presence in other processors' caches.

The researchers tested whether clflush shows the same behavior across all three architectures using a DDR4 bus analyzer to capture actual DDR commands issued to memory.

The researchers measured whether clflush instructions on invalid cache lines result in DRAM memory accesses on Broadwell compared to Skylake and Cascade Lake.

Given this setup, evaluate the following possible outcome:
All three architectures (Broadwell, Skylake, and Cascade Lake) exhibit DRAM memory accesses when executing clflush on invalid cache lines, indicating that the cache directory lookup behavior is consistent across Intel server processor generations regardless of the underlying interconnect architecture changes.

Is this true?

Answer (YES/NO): NO